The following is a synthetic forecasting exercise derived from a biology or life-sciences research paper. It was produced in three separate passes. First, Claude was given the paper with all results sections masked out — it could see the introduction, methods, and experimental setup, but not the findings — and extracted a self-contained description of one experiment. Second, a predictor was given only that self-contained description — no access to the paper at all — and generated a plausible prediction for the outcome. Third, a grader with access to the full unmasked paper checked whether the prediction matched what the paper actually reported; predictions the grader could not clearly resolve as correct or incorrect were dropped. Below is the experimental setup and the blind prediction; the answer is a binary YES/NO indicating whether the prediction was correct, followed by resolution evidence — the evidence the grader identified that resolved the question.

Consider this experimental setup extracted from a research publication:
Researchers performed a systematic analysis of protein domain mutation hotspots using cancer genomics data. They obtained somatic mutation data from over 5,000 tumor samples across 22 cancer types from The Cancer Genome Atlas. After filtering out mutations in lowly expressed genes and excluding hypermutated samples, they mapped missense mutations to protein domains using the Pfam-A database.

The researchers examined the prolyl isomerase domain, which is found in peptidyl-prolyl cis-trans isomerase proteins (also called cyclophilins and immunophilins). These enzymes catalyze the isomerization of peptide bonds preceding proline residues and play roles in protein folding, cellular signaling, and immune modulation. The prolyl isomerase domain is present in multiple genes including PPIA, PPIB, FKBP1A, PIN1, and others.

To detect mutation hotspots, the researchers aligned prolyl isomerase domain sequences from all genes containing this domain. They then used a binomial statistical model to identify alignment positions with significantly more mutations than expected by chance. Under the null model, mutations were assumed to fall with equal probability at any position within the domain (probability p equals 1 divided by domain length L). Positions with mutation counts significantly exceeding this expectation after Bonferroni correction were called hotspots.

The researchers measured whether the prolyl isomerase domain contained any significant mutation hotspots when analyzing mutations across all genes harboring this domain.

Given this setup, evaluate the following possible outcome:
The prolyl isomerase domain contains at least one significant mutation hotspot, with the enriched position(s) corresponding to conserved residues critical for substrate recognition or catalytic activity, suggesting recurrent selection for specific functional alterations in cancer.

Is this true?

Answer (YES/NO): NO